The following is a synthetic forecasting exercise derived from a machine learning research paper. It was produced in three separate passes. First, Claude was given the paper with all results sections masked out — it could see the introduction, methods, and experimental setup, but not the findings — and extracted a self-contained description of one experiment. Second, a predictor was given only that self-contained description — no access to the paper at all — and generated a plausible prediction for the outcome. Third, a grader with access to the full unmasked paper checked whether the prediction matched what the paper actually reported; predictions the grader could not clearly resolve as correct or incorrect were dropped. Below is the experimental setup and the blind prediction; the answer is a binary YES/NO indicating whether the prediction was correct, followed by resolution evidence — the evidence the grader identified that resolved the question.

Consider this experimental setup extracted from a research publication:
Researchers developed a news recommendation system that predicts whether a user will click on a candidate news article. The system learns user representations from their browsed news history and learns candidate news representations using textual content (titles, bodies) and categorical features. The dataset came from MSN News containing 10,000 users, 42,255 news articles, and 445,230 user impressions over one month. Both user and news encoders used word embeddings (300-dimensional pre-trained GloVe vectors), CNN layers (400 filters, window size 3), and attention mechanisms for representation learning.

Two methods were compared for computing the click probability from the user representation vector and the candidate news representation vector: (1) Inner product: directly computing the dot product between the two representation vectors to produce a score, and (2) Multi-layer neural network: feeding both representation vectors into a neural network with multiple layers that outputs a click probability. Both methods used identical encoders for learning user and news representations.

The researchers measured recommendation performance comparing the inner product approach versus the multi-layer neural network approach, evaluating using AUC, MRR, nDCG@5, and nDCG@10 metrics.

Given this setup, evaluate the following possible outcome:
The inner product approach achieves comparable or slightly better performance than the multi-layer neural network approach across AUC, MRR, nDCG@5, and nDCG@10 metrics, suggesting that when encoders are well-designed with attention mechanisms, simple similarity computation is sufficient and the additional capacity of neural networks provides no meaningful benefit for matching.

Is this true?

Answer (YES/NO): YES